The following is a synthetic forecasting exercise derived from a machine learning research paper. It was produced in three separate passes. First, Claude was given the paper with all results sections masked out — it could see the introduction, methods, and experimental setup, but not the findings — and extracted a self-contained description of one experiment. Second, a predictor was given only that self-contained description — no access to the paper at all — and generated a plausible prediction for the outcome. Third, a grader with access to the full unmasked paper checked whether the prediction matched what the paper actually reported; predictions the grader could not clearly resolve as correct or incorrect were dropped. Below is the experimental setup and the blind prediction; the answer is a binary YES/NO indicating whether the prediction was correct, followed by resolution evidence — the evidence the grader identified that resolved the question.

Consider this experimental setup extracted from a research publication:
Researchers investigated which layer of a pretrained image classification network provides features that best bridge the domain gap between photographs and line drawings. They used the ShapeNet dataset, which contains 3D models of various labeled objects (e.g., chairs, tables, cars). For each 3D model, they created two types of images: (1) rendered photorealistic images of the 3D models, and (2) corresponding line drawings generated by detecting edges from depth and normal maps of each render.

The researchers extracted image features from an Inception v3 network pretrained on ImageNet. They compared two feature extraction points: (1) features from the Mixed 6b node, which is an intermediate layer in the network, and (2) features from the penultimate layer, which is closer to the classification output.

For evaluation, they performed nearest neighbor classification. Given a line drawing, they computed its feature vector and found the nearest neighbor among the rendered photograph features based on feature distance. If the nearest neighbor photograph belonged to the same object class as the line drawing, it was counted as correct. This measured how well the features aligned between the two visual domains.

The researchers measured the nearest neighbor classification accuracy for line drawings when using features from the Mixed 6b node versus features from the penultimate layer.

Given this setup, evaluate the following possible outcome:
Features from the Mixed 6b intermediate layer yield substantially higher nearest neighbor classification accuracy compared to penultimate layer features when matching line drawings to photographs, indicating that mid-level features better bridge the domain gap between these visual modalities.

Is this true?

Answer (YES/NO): YES